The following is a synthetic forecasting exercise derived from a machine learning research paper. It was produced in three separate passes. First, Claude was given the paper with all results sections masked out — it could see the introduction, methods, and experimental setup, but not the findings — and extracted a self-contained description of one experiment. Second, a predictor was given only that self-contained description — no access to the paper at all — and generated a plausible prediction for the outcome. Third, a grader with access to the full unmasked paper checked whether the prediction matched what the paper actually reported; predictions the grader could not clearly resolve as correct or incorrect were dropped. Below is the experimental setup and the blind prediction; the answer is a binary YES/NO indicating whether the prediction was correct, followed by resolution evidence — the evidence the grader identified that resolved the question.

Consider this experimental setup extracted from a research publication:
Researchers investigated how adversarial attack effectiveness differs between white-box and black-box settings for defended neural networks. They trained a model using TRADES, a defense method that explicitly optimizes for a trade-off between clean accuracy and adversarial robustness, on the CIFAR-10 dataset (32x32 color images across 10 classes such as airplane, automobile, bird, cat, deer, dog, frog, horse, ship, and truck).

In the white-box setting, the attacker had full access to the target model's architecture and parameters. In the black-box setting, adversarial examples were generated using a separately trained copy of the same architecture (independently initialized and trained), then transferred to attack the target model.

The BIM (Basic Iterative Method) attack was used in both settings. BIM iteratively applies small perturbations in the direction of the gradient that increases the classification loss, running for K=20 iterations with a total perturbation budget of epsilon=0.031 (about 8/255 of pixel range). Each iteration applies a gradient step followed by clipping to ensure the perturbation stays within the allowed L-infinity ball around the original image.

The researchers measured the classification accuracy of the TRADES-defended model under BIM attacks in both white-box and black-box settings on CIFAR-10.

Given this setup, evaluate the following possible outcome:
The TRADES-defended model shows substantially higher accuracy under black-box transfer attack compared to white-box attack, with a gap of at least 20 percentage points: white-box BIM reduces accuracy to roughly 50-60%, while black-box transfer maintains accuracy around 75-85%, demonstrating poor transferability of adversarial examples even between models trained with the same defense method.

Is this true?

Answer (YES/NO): NO